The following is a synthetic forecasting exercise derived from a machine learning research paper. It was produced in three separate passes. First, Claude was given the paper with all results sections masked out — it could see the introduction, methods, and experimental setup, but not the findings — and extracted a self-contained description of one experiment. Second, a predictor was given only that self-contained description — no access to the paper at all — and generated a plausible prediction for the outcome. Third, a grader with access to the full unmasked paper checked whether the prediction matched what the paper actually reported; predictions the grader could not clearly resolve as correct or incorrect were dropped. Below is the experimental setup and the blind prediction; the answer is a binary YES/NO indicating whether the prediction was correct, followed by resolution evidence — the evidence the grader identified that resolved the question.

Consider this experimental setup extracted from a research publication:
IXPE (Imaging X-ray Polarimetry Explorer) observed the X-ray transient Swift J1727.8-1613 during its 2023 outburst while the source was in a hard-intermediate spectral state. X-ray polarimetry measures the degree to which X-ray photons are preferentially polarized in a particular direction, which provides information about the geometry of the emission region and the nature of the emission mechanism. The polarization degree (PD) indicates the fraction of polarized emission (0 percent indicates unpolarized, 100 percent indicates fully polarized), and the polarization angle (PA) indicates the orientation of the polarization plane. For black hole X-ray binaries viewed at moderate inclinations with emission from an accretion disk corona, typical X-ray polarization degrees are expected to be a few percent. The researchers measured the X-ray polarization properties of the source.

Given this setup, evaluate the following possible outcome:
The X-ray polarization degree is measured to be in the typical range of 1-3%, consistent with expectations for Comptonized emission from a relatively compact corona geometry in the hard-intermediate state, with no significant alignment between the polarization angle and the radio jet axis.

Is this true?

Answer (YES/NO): NO